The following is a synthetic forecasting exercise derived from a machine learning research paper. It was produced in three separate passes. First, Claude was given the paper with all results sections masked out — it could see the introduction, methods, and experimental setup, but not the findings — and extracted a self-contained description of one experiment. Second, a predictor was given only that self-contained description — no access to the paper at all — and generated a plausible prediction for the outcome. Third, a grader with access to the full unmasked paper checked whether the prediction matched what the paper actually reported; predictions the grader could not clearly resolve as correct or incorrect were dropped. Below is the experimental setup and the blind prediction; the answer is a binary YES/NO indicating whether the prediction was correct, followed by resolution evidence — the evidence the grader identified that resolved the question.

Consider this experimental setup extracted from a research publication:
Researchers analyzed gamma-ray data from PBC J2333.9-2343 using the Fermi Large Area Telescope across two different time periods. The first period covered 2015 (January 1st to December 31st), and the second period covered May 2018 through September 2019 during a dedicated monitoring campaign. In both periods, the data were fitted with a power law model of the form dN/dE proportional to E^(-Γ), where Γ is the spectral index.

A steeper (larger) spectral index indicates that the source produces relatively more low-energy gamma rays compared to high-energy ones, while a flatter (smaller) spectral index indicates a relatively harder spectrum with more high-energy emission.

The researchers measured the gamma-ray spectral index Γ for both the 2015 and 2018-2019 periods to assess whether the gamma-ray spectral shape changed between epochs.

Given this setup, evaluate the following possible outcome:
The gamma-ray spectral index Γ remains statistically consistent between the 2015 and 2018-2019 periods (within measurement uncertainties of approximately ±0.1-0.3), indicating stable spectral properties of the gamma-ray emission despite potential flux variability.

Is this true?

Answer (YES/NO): NO